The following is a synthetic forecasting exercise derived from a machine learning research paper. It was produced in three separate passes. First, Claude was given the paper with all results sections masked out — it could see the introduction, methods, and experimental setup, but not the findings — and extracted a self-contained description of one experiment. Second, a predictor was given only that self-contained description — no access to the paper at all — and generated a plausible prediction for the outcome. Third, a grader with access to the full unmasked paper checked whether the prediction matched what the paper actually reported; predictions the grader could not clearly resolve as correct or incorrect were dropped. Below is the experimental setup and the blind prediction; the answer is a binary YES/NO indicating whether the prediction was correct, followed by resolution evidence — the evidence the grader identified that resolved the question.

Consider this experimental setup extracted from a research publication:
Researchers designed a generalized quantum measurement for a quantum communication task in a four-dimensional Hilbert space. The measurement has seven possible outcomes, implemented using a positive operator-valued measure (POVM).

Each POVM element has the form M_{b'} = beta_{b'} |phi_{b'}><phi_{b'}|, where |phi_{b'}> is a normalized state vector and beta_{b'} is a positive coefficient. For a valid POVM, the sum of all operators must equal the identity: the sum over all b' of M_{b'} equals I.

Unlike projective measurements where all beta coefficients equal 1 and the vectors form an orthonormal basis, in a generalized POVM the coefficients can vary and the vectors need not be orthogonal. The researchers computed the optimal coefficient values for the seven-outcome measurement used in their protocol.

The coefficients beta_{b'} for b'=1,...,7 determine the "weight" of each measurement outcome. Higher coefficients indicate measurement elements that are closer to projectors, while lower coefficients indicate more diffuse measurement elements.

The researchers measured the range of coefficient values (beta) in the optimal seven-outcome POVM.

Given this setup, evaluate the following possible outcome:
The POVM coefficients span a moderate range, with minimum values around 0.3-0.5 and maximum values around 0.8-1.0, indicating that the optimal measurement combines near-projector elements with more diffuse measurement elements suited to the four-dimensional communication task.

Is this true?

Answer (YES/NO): NO